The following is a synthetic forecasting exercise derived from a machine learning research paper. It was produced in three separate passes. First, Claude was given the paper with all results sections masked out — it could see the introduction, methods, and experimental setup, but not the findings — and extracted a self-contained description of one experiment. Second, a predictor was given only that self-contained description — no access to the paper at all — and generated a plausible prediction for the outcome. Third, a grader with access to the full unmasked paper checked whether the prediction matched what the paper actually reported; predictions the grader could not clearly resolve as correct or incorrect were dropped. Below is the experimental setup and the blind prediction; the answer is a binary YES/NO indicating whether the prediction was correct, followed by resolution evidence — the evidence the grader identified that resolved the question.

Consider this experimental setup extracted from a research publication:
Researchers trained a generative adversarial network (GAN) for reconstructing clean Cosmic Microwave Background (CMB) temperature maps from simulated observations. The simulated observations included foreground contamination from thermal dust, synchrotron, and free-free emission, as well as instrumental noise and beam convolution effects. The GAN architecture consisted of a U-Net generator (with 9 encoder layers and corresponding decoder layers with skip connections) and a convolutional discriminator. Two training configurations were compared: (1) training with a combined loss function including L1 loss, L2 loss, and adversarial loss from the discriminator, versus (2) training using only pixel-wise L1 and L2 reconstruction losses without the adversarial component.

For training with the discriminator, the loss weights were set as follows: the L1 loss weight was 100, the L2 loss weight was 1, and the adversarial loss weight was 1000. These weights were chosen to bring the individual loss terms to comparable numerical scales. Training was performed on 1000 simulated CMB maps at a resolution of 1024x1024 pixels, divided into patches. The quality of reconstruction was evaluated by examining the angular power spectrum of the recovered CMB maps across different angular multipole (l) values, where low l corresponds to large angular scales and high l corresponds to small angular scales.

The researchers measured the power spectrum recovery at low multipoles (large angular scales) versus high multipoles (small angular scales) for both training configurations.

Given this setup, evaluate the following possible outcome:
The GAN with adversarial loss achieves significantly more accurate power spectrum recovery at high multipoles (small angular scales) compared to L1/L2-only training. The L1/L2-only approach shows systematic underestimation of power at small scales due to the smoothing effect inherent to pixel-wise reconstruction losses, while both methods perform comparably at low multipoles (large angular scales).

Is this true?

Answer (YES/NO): NO